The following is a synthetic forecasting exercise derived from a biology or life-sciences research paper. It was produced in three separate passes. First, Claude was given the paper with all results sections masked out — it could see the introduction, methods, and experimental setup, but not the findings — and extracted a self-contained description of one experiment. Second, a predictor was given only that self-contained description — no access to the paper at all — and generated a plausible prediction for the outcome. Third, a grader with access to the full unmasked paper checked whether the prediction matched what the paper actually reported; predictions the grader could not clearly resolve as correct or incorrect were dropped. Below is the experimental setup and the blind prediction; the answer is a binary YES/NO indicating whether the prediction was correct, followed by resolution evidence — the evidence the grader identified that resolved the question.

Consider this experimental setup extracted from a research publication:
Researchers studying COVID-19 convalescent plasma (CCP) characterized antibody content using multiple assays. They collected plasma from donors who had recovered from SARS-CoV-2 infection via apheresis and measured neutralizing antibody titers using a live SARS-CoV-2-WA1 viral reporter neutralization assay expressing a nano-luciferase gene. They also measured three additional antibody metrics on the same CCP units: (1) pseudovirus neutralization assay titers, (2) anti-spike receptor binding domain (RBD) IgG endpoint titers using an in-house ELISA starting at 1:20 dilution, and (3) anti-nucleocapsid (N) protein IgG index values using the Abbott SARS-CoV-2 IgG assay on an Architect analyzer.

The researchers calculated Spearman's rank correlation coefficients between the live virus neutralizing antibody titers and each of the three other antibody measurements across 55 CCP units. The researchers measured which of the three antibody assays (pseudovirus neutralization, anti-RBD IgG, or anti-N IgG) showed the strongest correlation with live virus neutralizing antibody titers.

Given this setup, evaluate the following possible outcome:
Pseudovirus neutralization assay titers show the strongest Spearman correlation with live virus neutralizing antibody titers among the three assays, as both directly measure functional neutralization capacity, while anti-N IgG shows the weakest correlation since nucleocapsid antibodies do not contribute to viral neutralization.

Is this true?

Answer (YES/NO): YES